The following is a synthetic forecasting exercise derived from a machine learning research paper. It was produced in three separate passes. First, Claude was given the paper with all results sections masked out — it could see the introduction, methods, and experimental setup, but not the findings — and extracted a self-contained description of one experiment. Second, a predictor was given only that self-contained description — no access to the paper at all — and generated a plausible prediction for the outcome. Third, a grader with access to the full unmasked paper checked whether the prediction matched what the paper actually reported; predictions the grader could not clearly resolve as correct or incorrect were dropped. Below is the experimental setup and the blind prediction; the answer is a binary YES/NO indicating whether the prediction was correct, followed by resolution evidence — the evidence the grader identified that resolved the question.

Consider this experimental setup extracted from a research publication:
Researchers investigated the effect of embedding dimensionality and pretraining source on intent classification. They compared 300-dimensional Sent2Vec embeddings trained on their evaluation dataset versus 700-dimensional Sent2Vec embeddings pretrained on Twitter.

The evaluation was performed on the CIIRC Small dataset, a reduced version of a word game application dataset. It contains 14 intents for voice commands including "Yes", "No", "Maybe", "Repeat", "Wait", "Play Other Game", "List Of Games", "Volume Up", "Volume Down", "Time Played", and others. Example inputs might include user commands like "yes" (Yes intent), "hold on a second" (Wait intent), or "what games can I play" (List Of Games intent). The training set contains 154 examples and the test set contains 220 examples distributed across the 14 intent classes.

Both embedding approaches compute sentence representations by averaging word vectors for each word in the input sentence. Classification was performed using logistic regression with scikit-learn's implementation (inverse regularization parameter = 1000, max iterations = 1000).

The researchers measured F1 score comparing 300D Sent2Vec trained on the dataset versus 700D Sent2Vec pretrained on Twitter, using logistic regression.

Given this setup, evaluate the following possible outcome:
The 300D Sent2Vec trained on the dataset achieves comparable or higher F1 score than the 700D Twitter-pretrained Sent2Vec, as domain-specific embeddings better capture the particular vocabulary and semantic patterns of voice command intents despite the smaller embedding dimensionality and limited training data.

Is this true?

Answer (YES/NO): NO